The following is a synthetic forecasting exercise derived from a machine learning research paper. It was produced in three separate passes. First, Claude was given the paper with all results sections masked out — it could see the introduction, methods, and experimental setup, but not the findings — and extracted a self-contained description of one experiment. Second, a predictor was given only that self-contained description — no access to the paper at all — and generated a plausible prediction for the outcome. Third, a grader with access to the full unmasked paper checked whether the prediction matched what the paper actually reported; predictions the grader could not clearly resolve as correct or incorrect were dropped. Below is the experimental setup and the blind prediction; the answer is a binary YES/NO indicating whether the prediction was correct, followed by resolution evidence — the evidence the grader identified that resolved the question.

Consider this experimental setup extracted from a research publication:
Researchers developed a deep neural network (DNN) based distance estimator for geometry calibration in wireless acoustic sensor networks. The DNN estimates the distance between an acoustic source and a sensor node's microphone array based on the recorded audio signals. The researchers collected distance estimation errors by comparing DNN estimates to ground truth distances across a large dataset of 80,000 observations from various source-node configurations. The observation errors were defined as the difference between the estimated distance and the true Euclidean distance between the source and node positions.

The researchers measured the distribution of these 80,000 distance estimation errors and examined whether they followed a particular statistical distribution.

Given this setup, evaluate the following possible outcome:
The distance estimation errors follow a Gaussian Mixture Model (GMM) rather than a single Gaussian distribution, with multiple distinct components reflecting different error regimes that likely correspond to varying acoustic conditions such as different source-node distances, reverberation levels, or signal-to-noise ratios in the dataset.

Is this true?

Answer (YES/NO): NO